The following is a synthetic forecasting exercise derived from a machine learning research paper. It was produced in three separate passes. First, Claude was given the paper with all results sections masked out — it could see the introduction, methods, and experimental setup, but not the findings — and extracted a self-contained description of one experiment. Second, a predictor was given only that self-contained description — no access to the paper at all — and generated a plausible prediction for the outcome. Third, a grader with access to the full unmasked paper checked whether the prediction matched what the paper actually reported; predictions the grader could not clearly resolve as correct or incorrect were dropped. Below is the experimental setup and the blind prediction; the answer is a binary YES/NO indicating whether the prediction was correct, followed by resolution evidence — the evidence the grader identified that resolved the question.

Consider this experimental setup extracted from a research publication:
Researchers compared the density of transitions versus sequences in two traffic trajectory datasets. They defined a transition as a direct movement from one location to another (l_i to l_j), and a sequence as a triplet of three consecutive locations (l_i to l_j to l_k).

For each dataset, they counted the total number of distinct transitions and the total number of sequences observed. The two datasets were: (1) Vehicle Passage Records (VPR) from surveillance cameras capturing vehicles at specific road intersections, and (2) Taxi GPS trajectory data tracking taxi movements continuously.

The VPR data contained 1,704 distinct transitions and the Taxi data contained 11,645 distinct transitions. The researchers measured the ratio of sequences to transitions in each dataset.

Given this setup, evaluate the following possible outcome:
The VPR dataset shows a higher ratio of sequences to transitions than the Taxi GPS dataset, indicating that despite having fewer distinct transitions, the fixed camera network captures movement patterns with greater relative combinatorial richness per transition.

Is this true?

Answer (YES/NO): NO